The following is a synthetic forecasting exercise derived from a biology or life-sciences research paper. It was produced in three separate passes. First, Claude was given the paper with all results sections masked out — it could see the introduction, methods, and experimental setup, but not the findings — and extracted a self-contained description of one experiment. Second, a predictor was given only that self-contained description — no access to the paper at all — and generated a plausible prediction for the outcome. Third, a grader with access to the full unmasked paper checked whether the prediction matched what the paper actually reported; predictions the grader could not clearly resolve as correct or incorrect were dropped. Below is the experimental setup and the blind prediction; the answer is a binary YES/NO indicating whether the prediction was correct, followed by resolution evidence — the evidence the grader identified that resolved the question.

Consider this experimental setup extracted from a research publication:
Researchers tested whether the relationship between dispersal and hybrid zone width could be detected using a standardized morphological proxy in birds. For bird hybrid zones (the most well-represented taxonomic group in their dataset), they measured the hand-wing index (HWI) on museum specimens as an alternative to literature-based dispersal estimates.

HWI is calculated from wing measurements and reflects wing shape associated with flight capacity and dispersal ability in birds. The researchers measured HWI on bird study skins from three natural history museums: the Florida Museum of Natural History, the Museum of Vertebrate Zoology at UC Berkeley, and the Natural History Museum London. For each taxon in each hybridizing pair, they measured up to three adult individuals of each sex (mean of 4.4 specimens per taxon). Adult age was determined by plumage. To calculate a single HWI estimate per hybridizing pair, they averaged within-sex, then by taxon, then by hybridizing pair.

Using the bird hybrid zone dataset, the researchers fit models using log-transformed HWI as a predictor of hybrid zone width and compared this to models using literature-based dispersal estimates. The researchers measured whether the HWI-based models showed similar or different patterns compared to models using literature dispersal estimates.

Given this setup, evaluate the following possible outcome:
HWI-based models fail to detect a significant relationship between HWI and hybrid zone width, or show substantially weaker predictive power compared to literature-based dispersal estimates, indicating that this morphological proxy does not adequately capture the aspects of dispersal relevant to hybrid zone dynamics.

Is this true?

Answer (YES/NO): NO